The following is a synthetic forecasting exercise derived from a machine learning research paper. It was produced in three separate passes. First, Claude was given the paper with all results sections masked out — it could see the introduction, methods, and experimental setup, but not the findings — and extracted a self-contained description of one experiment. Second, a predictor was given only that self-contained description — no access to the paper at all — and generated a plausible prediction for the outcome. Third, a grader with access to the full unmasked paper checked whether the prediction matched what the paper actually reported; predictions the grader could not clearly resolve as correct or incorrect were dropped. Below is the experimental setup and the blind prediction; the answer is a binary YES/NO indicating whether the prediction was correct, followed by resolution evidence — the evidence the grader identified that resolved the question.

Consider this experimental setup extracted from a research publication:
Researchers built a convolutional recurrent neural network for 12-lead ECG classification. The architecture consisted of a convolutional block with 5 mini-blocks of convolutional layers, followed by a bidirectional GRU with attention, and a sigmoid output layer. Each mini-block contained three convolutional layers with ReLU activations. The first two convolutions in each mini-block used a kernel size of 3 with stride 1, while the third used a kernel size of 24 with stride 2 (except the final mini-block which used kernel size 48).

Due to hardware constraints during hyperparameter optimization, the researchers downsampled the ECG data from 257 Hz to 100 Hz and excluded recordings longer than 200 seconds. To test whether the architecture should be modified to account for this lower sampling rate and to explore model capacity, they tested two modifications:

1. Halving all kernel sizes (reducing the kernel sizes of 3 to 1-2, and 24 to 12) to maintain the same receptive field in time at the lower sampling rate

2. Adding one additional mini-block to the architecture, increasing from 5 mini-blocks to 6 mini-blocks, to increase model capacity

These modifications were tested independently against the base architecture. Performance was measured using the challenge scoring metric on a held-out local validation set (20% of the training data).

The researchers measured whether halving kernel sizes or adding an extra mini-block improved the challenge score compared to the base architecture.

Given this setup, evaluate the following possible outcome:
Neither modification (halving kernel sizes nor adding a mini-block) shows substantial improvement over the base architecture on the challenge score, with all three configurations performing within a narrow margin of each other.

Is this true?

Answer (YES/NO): YES